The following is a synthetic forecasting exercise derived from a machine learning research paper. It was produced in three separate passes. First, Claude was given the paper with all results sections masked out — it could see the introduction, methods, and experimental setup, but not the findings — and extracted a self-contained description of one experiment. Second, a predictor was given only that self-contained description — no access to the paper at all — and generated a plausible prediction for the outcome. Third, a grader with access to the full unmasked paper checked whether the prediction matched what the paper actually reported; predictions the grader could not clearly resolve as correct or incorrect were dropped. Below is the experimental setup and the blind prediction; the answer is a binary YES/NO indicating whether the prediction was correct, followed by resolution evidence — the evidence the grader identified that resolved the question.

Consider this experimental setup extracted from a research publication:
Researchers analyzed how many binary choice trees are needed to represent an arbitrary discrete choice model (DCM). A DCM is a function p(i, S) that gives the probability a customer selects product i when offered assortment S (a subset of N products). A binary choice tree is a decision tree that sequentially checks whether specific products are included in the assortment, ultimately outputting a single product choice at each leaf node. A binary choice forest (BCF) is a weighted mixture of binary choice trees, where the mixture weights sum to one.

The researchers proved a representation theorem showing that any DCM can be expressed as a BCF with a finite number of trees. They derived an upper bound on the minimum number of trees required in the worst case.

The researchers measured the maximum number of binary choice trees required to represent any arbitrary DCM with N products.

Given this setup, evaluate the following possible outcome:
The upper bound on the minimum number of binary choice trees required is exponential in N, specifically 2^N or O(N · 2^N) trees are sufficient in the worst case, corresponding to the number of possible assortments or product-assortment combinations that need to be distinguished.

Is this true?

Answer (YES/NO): YES